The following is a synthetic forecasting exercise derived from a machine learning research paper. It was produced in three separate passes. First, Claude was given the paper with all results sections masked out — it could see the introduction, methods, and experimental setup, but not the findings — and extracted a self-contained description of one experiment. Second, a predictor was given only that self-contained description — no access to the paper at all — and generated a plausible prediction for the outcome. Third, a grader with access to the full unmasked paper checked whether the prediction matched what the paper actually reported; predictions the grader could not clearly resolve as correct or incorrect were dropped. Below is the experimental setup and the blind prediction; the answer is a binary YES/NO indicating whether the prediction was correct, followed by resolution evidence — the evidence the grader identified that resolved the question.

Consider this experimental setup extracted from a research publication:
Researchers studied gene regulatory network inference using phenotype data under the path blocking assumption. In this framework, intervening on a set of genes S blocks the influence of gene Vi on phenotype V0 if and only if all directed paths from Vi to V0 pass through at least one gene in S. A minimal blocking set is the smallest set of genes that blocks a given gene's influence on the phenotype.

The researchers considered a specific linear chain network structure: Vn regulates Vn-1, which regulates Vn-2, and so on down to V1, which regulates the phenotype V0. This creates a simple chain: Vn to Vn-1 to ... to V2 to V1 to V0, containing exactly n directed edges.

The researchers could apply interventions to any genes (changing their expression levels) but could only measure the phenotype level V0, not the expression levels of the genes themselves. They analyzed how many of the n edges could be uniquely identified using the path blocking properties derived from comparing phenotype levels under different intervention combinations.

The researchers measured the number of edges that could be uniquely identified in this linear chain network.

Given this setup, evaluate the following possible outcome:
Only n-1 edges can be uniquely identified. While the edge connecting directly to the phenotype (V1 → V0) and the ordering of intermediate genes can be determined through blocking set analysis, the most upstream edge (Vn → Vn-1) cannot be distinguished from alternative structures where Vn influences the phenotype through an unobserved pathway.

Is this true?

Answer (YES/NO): NO